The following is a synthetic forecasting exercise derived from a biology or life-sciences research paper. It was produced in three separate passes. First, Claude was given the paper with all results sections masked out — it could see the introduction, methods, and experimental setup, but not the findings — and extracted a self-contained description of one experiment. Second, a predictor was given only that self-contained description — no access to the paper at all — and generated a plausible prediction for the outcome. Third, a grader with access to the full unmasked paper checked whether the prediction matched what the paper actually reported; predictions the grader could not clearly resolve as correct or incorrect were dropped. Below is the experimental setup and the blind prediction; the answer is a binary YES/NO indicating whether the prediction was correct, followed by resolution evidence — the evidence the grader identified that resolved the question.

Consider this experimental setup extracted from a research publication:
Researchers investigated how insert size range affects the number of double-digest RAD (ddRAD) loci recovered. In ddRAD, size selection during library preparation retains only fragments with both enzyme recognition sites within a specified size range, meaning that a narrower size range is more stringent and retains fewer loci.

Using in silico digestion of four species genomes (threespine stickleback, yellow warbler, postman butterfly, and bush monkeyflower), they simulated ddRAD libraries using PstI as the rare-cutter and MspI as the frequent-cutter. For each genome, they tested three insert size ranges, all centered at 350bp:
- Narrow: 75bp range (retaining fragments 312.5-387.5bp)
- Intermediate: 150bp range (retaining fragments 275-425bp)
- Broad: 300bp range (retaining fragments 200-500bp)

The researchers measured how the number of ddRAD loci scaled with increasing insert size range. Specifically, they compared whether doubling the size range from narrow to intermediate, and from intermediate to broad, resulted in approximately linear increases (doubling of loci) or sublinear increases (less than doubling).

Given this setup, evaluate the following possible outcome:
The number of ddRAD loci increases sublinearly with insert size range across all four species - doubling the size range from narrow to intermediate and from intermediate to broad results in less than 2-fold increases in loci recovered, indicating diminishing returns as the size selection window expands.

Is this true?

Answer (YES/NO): NO